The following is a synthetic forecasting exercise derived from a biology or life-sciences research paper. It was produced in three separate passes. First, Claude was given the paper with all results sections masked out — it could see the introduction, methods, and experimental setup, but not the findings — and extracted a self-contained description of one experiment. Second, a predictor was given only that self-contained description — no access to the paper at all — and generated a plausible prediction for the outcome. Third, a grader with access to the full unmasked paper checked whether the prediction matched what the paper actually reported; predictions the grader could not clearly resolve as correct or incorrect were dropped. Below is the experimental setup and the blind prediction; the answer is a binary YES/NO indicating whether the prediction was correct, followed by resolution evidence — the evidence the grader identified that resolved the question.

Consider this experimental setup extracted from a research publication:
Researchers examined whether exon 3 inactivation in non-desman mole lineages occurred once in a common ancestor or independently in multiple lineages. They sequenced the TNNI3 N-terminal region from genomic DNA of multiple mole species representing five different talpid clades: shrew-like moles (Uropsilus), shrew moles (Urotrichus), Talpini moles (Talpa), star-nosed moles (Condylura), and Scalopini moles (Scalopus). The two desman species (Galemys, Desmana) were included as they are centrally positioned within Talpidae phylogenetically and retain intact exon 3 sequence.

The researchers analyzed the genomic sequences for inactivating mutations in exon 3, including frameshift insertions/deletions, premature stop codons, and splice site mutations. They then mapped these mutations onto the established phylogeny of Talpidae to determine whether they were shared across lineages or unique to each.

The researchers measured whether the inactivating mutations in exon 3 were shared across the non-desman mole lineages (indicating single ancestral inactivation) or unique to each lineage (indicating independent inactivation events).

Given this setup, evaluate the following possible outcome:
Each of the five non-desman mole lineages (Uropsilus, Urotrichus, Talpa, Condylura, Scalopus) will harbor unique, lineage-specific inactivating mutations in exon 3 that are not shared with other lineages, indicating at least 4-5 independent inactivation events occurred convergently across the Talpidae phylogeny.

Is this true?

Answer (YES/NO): YES